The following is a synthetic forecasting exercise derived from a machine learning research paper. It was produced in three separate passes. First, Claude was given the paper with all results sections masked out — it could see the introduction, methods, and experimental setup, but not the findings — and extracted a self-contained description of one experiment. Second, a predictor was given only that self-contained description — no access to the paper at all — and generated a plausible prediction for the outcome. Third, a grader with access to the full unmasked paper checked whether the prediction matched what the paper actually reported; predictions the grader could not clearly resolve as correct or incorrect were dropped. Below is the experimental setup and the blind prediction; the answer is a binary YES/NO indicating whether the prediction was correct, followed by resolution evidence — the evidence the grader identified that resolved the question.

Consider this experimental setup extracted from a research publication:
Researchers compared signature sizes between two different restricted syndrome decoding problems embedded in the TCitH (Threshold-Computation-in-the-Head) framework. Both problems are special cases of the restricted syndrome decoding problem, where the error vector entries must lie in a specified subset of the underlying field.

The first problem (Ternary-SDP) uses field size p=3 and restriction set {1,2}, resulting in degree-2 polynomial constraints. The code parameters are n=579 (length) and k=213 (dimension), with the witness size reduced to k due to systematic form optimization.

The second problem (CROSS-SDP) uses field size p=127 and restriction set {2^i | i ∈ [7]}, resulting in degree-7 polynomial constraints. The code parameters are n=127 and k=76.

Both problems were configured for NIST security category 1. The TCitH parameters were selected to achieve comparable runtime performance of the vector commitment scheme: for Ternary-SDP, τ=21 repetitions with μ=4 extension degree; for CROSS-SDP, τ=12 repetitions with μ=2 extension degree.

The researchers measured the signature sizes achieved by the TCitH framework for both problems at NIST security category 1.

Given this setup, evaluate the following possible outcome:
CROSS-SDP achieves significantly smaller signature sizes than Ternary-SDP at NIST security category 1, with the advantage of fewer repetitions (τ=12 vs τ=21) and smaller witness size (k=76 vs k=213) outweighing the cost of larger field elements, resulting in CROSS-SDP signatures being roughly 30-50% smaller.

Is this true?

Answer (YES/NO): NO